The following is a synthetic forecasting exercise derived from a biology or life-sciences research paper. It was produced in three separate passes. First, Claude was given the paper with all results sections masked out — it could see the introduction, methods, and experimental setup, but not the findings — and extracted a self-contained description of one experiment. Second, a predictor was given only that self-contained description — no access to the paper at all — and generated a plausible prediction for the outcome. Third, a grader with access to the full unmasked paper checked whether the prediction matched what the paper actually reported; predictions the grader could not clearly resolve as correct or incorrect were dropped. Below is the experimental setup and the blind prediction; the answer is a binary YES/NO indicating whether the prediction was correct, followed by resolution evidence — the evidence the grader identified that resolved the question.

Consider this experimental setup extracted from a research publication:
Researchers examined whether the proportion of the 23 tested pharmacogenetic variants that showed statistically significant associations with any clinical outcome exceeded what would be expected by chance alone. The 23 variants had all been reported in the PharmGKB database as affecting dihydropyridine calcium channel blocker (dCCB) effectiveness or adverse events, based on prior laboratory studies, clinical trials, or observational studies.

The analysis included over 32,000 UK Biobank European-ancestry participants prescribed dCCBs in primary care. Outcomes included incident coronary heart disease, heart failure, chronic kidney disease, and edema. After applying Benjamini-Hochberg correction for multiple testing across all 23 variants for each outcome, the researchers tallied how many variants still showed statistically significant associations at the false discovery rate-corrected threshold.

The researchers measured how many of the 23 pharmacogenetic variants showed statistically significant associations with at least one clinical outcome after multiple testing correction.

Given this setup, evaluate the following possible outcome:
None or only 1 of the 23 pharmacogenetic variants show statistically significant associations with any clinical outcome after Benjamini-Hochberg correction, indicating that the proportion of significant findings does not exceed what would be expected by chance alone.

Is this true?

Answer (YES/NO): NO